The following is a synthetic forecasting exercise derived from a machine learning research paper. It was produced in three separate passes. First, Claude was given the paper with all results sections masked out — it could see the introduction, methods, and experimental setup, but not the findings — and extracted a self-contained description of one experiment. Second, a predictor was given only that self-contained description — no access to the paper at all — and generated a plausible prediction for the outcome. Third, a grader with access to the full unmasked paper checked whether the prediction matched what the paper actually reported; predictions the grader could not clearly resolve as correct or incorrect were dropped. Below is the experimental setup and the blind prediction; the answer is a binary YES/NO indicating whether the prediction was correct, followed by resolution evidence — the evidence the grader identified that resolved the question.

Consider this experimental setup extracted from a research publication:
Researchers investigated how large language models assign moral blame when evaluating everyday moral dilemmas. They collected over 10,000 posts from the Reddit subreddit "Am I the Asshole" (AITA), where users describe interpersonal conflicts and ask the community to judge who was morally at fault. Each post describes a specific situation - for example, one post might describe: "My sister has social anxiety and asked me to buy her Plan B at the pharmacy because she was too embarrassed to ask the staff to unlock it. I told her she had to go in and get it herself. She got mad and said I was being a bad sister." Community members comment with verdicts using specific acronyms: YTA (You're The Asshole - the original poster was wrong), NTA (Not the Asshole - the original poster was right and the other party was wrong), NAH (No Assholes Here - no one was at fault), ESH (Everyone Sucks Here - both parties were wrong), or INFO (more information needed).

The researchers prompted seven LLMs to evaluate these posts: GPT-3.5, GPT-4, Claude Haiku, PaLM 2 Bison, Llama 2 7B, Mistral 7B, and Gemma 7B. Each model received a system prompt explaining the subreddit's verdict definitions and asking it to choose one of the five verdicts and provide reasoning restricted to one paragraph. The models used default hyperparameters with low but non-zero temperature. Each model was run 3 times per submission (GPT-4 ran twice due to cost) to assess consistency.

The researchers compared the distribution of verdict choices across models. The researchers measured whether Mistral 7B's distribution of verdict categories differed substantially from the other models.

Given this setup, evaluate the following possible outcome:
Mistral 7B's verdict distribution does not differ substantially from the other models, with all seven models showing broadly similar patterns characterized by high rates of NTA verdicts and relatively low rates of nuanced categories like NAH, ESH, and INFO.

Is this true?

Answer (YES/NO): NO